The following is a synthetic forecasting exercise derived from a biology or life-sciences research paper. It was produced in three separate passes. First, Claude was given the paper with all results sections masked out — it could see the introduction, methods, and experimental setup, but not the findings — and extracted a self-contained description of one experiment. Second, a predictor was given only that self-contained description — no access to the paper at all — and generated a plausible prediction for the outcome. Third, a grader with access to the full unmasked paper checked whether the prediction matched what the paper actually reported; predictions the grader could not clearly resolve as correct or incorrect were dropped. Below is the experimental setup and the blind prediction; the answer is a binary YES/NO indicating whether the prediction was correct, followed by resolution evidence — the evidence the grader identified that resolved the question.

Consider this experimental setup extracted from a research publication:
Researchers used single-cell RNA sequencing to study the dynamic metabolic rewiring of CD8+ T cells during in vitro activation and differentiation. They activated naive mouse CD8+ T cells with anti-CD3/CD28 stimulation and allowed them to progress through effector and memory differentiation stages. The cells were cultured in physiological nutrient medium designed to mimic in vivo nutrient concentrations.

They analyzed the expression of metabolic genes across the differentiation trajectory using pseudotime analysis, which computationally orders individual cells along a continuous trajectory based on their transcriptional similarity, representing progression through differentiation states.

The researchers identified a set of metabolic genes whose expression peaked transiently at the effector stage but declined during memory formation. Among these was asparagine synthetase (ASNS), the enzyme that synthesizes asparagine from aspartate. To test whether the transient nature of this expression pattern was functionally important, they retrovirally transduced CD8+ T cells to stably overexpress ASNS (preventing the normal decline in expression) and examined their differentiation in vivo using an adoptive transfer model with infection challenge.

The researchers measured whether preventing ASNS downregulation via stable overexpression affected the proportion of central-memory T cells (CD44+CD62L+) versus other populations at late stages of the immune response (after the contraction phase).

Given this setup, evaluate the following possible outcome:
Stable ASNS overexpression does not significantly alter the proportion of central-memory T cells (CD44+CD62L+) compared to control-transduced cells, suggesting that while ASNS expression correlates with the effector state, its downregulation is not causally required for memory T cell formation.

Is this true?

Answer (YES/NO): NO